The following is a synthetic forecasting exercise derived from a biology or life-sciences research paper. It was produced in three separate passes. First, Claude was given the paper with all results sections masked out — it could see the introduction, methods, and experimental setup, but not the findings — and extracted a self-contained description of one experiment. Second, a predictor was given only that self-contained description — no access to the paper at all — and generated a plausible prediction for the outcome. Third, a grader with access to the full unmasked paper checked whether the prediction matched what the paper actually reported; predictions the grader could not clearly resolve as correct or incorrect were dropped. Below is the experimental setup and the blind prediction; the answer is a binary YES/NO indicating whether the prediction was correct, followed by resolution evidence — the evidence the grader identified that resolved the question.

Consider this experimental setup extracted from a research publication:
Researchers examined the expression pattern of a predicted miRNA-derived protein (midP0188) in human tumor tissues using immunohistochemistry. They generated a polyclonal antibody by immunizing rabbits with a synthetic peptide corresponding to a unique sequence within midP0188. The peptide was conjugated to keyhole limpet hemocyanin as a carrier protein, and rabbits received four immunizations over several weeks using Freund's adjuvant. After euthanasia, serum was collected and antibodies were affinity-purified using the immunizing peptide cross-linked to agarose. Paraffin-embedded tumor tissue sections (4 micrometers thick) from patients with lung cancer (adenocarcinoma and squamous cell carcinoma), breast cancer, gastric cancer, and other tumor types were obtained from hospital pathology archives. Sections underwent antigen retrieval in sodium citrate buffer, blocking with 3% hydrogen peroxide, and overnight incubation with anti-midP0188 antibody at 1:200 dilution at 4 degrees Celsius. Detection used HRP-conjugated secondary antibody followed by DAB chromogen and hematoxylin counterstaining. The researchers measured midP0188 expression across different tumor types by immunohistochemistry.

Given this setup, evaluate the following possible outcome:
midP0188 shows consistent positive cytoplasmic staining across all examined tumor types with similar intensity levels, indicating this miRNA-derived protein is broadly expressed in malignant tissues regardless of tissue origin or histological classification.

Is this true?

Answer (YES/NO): NO